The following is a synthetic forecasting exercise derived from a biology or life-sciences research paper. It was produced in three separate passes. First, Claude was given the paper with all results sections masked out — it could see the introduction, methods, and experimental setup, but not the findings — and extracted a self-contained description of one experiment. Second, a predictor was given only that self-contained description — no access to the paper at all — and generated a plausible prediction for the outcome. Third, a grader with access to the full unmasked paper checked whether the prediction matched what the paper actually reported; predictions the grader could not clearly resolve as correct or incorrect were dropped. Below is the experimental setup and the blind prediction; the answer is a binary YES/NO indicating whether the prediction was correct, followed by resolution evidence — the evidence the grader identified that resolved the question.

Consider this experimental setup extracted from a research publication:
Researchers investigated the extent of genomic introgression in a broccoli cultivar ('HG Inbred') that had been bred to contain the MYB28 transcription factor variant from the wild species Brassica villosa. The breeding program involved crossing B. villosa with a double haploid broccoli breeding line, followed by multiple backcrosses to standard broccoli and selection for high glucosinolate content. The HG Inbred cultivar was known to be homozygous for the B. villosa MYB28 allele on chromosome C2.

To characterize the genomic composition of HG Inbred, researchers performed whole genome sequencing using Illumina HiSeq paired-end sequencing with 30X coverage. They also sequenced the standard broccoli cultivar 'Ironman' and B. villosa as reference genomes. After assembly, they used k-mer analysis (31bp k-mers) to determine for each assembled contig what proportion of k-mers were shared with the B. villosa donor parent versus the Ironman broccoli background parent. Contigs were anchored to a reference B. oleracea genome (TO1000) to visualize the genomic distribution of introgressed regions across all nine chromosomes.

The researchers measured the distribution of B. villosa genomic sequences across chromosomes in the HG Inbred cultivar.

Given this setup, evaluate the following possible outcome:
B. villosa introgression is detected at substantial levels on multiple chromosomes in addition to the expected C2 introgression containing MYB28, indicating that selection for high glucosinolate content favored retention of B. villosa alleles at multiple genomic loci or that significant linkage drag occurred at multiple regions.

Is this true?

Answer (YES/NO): YES